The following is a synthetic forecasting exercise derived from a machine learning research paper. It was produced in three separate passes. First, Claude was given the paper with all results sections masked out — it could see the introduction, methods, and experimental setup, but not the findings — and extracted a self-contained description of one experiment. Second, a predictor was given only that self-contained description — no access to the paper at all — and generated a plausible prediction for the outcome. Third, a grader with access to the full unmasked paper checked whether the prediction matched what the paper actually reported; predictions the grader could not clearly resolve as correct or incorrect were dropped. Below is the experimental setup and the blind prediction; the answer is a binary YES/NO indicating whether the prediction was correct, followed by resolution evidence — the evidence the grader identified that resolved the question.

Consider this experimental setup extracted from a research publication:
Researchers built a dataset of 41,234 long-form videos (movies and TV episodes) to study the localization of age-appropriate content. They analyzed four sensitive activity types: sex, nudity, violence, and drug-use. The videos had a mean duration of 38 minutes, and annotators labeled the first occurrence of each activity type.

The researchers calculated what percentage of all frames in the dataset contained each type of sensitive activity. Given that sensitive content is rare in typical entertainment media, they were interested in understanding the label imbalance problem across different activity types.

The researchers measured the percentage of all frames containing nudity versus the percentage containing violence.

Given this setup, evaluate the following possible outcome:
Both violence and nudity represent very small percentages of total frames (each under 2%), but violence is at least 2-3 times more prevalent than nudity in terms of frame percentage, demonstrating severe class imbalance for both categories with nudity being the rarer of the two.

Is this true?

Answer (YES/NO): YES